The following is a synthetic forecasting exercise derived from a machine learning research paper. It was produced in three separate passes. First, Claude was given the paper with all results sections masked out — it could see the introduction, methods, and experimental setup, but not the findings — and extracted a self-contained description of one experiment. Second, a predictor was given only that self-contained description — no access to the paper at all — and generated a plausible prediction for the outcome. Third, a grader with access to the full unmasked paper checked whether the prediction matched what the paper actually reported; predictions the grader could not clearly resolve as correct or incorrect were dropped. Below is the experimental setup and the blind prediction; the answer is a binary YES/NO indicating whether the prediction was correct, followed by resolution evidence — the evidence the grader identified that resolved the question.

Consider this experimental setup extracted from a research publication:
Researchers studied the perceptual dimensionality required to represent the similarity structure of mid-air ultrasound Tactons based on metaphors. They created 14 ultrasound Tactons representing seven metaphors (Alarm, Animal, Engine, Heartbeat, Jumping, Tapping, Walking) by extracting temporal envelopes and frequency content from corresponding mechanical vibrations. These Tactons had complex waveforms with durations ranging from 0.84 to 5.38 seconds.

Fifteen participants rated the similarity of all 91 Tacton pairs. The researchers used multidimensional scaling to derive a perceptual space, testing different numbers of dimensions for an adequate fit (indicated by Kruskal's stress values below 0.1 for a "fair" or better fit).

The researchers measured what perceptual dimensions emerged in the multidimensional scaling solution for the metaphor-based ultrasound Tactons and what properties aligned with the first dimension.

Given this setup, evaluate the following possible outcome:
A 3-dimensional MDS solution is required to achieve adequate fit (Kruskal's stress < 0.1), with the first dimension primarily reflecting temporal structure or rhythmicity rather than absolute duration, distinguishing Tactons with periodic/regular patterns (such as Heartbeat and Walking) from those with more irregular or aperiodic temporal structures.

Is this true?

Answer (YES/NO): NO